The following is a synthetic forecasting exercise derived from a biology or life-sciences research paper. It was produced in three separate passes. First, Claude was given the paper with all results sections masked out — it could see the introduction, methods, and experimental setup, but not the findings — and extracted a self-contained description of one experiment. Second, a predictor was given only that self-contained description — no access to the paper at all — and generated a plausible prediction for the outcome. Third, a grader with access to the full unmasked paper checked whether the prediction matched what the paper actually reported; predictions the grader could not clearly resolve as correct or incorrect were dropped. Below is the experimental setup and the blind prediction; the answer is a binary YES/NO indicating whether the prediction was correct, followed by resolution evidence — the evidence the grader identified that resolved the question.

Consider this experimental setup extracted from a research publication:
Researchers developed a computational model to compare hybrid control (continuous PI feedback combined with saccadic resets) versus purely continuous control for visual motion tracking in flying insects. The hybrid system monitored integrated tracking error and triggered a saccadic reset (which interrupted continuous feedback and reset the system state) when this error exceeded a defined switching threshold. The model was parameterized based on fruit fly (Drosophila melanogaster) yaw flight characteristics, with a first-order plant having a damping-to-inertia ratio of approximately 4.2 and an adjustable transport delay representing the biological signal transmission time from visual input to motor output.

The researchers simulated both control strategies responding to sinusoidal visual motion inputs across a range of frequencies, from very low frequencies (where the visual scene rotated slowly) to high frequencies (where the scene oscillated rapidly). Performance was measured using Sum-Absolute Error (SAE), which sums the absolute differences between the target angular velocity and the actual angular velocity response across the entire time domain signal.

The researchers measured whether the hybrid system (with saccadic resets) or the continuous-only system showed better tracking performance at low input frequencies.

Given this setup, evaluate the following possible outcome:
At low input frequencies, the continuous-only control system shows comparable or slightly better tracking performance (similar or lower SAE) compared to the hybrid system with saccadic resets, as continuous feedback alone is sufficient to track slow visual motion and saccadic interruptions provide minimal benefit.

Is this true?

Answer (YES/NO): YES